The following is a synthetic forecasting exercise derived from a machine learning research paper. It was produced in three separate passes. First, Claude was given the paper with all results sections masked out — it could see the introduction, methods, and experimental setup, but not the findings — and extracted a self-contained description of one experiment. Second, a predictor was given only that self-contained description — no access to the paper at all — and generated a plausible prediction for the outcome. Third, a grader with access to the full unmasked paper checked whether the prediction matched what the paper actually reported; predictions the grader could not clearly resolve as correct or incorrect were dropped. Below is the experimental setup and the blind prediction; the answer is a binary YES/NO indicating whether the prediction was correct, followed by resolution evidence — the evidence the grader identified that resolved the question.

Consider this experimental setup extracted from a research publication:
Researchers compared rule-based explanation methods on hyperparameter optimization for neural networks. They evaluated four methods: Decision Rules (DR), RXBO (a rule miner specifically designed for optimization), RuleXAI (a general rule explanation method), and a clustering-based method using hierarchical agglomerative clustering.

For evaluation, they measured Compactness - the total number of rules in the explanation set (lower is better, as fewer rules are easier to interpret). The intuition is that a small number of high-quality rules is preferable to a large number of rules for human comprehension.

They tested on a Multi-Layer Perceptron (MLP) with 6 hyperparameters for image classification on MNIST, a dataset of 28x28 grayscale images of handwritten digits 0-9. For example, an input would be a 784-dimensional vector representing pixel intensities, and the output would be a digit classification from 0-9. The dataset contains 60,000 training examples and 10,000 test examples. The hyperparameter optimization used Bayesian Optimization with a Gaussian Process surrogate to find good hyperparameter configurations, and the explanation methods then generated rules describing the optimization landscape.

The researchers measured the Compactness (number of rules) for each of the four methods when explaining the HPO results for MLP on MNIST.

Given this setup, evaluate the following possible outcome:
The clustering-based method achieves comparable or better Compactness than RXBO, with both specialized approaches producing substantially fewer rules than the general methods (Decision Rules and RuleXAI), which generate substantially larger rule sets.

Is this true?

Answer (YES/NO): NO